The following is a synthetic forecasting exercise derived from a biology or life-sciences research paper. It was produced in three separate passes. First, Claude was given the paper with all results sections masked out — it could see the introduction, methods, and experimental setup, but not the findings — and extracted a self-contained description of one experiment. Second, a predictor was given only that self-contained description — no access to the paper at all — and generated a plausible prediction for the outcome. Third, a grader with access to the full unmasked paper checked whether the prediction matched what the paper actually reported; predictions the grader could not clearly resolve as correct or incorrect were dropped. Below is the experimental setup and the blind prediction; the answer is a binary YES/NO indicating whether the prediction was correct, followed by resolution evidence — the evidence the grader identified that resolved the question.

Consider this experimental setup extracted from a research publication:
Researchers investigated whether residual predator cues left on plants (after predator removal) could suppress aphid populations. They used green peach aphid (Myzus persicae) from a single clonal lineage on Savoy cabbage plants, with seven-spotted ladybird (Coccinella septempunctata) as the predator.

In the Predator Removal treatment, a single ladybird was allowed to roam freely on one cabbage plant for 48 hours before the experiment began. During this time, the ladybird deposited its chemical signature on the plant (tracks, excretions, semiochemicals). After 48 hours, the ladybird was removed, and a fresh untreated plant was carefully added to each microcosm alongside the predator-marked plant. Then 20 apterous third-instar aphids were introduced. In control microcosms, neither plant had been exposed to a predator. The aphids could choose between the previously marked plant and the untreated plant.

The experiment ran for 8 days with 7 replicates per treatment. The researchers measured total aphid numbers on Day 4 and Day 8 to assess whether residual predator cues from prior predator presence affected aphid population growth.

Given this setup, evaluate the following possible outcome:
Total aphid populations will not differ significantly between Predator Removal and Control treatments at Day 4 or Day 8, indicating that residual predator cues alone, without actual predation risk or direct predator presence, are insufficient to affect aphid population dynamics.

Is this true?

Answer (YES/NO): YES